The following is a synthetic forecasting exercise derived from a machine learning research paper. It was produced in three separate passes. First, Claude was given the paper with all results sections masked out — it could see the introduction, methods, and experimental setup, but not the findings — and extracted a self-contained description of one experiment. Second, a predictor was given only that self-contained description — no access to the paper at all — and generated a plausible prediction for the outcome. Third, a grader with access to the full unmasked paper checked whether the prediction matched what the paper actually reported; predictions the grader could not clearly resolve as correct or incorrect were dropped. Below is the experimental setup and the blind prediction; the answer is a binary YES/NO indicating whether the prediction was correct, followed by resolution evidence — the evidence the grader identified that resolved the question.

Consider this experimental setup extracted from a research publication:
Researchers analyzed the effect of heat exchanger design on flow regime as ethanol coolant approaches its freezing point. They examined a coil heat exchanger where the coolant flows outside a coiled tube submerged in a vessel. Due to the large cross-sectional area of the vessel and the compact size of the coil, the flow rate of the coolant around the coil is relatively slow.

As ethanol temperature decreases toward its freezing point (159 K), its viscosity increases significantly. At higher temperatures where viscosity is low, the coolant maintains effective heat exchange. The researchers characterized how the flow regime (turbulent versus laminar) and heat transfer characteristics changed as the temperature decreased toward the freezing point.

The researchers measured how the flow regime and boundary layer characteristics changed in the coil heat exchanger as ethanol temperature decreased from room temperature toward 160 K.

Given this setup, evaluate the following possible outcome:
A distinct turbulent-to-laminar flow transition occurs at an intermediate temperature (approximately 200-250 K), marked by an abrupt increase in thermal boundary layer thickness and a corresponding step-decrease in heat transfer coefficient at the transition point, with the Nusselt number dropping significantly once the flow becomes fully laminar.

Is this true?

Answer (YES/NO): NO